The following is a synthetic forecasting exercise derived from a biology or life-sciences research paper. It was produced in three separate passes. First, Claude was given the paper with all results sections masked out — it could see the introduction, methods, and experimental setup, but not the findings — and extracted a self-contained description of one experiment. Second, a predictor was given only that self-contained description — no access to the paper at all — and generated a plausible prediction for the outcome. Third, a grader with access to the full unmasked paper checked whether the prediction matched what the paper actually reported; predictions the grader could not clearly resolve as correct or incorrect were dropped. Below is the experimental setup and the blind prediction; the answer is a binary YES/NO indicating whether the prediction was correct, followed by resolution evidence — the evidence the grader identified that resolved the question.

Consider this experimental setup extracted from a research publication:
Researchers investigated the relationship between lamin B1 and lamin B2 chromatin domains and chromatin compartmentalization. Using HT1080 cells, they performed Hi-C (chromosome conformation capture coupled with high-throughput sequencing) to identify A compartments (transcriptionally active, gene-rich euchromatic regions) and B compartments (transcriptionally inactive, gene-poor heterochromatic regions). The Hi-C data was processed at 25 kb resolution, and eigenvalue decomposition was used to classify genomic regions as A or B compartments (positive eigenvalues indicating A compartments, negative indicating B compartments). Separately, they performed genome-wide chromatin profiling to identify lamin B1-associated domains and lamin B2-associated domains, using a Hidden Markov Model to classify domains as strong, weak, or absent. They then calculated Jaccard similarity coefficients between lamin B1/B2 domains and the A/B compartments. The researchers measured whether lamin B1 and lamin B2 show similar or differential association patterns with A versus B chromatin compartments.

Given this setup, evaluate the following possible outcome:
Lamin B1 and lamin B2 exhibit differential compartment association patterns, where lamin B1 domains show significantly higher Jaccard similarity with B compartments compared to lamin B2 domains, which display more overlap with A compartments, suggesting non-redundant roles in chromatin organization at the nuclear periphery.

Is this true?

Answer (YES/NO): NO